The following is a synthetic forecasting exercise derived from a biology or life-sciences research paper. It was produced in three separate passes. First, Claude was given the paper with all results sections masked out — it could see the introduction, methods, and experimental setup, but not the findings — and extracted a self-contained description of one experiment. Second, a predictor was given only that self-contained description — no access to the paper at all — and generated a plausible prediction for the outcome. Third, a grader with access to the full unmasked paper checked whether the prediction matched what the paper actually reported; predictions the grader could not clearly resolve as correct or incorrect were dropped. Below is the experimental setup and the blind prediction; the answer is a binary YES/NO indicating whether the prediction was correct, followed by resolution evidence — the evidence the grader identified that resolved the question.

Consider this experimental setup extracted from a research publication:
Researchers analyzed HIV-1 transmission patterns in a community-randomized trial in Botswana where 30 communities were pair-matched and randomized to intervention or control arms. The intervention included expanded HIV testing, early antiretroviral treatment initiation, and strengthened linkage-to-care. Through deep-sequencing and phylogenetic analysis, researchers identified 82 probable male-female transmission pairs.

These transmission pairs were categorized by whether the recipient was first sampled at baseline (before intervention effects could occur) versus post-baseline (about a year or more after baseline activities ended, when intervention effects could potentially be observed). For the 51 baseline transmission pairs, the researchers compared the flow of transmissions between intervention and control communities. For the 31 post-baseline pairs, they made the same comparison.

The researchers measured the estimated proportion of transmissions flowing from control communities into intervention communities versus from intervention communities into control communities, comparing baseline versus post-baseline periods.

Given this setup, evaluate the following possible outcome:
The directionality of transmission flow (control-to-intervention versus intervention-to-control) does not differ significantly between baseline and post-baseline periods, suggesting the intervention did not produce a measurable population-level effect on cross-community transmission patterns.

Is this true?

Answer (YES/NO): NO